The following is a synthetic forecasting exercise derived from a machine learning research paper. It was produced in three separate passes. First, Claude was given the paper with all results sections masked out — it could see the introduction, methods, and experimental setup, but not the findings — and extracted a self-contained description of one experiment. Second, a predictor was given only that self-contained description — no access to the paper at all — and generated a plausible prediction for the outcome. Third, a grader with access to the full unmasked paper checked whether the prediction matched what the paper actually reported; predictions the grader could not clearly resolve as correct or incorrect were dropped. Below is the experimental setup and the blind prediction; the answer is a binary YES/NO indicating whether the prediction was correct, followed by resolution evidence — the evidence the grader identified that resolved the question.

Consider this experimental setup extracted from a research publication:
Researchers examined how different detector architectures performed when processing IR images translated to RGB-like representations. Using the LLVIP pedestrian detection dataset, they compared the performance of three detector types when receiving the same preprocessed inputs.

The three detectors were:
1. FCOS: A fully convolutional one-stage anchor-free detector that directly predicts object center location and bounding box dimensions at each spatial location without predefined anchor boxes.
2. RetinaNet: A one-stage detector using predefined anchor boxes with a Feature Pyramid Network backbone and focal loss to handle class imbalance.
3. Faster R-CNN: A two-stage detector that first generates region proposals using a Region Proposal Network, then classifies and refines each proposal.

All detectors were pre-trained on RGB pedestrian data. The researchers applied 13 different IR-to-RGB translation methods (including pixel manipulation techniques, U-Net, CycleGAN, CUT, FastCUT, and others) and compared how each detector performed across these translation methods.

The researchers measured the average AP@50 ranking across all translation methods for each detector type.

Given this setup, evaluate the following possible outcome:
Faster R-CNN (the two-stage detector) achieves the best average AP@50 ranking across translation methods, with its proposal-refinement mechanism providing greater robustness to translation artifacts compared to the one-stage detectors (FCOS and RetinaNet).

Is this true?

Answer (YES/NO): YES